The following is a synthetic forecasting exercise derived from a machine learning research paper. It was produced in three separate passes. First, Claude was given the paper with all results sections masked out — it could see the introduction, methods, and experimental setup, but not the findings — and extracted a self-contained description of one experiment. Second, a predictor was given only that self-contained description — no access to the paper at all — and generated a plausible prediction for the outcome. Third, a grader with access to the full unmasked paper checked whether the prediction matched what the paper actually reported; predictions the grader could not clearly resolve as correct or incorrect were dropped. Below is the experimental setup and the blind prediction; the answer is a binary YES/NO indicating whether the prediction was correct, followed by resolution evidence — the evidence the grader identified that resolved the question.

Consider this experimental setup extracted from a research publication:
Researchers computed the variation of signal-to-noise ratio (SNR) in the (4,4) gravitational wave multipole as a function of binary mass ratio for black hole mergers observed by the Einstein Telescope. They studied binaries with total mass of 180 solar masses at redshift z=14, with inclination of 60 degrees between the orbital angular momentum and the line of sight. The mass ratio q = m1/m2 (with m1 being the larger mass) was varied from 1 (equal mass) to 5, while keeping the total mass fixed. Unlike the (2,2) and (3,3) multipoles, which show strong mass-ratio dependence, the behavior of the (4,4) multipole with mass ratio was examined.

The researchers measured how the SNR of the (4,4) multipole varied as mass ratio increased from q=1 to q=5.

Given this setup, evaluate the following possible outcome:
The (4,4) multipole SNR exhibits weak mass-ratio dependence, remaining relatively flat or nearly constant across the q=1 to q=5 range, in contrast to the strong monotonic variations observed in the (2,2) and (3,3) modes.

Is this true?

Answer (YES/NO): YES